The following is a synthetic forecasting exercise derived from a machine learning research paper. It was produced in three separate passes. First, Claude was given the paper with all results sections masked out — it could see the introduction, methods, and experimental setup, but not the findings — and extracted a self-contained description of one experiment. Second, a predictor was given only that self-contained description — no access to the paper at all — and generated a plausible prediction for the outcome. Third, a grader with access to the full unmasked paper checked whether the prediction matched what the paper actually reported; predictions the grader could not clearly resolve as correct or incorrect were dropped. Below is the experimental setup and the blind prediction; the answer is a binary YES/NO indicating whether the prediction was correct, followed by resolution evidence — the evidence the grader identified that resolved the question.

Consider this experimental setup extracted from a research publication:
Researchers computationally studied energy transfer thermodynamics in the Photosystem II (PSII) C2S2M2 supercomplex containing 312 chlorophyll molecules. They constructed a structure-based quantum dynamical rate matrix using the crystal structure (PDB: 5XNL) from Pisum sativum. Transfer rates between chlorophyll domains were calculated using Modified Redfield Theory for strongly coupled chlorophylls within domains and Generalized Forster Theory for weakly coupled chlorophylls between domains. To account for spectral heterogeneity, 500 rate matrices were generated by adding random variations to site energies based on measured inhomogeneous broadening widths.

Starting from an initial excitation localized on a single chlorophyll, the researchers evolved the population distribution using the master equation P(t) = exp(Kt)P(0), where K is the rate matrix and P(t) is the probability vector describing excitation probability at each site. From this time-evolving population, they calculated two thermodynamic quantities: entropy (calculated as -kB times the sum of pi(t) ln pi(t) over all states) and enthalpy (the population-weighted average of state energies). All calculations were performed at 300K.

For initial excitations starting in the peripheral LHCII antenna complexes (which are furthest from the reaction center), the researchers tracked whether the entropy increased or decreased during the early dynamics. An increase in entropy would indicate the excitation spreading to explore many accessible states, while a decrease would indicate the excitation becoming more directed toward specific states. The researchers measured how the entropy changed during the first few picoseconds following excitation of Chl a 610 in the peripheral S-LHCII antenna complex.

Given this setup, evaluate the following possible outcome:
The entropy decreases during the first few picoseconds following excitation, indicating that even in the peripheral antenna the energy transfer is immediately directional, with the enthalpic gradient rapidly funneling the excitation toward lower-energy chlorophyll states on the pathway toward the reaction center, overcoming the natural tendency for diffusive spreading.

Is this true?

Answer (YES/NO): NO